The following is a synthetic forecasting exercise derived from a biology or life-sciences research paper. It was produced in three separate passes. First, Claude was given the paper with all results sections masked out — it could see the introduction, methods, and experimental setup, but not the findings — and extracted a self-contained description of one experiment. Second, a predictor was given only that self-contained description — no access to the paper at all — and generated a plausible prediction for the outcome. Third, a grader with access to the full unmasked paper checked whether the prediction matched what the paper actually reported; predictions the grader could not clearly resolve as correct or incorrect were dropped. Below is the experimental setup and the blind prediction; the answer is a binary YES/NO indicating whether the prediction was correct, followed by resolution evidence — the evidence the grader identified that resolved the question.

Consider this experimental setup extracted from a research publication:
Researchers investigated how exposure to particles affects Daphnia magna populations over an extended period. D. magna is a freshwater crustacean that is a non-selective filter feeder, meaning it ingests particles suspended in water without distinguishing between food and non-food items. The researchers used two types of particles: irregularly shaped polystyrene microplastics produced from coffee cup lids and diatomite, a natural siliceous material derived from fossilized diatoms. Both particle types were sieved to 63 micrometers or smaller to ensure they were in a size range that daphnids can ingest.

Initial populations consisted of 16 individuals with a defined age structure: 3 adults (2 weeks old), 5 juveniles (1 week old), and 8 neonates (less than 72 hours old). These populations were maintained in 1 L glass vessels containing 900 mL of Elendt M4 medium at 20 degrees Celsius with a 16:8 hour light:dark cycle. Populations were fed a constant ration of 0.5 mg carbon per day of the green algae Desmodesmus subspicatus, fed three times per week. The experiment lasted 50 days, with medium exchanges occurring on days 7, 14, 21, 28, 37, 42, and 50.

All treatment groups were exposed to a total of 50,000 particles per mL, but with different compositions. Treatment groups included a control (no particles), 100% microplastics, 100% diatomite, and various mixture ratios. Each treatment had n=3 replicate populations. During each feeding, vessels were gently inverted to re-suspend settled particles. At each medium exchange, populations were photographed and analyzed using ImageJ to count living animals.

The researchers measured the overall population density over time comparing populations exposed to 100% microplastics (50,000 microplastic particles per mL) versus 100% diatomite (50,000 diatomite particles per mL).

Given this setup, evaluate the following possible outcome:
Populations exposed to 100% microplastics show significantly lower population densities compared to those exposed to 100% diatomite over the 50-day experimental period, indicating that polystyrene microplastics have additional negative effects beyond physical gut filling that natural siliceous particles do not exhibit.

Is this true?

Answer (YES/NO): NO